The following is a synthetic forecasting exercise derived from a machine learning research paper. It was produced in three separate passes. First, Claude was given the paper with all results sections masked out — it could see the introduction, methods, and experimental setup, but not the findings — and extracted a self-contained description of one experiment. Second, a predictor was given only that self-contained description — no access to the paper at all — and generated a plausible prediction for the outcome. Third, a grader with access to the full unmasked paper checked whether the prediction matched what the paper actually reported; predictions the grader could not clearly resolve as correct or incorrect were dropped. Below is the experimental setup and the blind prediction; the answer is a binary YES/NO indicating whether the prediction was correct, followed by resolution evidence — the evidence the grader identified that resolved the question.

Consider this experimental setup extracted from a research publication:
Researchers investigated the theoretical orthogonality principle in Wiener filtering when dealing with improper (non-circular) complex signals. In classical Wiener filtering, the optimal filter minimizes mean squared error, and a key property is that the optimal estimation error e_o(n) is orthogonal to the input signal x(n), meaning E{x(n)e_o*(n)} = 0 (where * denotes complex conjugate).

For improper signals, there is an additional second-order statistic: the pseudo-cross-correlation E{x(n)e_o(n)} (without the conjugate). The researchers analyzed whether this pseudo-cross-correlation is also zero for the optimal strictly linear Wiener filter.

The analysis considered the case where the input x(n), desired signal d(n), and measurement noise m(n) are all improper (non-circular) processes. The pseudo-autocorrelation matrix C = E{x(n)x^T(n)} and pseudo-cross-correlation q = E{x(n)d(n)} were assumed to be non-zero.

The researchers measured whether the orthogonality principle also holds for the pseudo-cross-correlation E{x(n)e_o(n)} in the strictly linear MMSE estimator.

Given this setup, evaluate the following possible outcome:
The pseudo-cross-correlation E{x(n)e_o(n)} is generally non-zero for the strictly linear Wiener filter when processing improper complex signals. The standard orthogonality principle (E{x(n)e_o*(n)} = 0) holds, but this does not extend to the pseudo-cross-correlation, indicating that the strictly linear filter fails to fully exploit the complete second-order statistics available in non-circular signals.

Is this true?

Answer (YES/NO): YES